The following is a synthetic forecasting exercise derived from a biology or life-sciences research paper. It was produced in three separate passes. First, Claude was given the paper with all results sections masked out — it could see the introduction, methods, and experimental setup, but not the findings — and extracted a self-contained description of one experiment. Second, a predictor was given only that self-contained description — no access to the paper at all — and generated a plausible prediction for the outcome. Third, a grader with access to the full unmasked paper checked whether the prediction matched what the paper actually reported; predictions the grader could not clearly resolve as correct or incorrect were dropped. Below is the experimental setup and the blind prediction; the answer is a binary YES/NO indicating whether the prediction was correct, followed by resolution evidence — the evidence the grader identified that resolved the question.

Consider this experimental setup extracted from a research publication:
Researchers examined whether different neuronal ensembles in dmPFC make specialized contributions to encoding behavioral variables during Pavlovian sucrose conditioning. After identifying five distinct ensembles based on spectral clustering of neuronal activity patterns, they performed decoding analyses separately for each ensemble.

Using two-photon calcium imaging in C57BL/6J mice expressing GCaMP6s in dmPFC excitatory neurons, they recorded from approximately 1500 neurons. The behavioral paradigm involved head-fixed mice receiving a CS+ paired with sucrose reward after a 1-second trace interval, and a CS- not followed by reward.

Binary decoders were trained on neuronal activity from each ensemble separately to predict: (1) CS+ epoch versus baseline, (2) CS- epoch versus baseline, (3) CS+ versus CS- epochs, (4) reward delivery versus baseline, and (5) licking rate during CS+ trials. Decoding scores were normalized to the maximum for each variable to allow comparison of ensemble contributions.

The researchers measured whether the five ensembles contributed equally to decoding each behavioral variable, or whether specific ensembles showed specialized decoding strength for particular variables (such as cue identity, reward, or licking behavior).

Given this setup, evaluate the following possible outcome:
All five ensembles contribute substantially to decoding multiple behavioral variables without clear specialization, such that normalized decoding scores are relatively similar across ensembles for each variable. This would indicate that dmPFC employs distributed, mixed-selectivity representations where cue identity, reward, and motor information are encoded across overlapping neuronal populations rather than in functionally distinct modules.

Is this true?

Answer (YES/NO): NO